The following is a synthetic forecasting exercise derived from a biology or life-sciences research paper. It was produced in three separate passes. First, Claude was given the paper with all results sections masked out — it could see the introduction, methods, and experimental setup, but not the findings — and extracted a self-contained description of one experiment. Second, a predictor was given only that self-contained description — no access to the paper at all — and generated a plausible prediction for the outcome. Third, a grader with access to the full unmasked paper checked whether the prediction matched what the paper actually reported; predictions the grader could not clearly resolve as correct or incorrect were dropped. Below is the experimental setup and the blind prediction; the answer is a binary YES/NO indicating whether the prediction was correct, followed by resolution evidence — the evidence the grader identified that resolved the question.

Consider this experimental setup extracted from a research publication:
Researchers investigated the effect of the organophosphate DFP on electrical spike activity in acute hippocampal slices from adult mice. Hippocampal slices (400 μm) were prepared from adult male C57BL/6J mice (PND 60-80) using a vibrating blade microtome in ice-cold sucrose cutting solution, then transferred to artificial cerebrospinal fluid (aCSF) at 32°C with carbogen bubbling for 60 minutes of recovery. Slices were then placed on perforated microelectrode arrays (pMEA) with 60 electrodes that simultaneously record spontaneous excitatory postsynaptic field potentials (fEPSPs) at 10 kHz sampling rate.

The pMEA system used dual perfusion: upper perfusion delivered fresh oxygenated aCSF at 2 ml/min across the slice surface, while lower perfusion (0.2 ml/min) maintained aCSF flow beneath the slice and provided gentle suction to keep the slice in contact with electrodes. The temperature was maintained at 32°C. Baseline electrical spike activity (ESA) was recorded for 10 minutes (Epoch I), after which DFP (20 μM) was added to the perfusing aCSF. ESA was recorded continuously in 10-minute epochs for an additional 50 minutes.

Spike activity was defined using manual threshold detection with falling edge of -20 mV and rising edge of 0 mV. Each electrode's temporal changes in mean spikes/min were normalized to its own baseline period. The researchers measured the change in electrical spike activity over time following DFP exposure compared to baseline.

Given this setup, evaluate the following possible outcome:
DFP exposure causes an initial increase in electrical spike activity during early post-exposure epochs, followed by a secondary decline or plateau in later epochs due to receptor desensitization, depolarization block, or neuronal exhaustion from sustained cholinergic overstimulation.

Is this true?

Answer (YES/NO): NO